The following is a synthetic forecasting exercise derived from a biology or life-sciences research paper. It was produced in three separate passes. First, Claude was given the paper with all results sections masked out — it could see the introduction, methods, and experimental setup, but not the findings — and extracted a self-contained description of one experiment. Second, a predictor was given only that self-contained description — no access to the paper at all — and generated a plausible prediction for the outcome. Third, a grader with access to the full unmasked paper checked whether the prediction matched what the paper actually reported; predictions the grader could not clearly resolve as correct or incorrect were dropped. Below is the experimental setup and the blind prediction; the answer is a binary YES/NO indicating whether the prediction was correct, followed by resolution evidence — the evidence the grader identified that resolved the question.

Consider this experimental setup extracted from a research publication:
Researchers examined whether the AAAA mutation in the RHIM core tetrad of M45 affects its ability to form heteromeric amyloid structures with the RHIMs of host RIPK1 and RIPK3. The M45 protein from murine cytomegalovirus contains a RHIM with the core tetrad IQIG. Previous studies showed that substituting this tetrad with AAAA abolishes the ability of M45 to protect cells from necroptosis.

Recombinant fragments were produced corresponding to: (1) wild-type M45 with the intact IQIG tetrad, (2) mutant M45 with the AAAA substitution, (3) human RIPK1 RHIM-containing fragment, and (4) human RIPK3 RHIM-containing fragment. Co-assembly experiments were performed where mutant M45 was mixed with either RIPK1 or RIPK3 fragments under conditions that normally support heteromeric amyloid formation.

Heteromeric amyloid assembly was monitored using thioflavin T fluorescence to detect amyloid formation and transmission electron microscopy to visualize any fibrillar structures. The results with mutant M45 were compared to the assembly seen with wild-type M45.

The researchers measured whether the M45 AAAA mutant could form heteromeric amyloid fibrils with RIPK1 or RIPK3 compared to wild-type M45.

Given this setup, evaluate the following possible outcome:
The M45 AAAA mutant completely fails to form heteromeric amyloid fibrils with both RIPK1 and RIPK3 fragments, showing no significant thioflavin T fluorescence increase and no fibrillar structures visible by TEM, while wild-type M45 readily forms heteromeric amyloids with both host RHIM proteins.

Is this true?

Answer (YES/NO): YES